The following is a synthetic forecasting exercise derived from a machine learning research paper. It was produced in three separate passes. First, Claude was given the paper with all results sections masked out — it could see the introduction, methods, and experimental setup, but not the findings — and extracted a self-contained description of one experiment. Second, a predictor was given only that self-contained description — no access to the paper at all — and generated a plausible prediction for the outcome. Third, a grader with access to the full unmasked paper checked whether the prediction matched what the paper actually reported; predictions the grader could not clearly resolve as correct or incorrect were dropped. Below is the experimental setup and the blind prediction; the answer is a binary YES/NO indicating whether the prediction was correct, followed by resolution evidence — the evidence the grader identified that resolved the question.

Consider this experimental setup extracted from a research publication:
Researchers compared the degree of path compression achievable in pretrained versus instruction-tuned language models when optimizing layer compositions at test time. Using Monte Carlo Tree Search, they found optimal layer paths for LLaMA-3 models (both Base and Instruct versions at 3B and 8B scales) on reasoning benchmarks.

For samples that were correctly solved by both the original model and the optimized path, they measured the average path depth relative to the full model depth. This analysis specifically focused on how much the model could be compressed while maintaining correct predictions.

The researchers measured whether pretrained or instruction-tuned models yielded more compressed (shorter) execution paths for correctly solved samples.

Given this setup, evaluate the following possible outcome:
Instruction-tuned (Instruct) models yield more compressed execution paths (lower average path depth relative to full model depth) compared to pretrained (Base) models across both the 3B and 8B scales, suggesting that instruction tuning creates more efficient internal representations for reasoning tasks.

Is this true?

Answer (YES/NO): NO